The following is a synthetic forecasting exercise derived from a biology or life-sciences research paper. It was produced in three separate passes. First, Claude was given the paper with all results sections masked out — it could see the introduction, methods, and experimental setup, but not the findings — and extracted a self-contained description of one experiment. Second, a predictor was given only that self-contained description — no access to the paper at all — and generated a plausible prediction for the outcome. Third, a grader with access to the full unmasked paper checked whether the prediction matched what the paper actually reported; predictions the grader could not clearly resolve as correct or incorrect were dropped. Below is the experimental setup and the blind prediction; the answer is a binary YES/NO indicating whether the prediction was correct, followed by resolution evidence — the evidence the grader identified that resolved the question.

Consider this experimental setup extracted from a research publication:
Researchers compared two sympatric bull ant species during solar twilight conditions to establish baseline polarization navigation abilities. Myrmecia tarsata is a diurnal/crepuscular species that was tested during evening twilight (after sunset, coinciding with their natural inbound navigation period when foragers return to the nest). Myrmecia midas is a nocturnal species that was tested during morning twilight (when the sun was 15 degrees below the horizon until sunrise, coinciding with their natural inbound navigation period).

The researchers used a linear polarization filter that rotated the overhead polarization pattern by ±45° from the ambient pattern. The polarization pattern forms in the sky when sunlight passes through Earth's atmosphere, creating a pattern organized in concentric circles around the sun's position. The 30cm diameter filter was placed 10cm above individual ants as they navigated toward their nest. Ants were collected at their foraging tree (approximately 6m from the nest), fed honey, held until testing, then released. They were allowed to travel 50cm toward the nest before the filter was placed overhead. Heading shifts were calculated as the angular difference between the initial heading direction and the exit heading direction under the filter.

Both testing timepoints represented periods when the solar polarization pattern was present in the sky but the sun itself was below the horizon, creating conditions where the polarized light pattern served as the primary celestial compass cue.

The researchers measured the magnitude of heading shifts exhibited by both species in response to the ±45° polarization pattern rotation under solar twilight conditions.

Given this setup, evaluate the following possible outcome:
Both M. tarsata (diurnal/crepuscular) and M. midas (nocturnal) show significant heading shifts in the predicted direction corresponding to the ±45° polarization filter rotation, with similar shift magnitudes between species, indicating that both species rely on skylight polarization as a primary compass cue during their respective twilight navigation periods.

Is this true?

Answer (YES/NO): YES